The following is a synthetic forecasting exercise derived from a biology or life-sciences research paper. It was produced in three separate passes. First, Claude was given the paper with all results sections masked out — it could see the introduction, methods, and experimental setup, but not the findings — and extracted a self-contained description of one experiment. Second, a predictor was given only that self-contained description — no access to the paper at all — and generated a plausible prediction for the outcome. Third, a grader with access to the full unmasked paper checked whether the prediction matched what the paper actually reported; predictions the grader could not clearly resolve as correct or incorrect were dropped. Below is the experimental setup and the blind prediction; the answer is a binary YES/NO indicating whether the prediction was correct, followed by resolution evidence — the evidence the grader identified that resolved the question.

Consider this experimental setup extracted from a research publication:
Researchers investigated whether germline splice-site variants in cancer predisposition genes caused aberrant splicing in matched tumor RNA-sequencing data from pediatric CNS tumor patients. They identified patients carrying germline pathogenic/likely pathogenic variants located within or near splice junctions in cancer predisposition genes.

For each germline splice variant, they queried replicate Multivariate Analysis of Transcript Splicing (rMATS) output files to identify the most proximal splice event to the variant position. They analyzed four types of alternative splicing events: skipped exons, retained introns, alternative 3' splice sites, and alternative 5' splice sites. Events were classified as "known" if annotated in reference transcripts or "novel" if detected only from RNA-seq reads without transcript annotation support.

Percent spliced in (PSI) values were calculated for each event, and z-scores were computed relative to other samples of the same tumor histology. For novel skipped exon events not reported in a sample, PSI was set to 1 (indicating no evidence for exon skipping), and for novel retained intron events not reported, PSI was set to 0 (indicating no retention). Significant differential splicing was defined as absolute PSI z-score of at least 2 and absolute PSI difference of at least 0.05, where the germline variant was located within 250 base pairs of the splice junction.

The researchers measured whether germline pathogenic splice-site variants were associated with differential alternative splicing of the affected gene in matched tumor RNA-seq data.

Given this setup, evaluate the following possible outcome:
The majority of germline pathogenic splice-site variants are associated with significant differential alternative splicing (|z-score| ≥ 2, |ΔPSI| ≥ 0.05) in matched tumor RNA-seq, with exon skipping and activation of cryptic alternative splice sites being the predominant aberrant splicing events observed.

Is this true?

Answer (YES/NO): NO